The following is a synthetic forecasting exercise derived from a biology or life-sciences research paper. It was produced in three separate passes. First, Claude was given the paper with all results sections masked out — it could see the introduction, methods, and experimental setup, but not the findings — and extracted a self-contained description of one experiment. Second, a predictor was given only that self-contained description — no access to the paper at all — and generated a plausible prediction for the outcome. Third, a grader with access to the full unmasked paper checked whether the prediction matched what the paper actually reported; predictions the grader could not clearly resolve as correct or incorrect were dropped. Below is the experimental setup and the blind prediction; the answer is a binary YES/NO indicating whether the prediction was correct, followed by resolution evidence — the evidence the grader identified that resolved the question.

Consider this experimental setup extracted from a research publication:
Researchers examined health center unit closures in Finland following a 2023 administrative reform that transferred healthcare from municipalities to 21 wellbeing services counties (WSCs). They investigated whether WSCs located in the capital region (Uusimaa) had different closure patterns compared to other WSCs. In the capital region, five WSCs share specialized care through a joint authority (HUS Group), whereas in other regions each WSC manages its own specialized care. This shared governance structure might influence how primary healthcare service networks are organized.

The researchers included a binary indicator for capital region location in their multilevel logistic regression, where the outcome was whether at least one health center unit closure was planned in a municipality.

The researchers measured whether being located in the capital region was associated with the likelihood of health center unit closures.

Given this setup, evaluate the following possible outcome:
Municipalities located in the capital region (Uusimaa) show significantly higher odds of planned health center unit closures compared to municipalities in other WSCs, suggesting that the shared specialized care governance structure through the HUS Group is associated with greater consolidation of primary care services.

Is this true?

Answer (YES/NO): NO